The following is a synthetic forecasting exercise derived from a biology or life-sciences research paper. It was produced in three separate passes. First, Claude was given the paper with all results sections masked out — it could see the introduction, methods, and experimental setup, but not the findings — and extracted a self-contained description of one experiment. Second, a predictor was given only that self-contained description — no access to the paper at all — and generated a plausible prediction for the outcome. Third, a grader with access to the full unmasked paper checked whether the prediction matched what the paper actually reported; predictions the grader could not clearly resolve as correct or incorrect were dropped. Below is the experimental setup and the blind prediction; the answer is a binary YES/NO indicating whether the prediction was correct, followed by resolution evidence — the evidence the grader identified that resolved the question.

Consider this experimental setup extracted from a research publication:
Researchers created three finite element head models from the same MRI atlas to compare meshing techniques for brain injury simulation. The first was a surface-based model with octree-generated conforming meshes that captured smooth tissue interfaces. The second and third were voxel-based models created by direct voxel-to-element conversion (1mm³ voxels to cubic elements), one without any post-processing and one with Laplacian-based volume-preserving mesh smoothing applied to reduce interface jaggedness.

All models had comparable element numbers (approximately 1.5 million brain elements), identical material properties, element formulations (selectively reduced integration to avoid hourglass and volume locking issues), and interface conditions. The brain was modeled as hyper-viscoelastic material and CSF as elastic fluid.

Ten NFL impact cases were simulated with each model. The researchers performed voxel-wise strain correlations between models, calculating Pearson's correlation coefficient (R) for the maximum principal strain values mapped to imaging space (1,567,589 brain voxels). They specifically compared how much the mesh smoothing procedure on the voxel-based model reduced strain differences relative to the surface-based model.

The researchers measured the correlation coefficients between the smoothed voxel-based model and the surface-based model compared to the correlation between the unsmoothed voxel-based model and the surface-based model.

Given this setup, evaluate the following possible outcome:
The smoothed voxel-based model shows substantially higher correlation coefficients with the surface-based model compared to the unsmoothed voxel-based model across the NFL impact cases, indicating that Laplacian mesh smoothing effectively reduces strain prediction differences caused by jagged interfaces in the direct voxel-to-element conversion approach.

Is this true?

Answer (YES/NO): NO